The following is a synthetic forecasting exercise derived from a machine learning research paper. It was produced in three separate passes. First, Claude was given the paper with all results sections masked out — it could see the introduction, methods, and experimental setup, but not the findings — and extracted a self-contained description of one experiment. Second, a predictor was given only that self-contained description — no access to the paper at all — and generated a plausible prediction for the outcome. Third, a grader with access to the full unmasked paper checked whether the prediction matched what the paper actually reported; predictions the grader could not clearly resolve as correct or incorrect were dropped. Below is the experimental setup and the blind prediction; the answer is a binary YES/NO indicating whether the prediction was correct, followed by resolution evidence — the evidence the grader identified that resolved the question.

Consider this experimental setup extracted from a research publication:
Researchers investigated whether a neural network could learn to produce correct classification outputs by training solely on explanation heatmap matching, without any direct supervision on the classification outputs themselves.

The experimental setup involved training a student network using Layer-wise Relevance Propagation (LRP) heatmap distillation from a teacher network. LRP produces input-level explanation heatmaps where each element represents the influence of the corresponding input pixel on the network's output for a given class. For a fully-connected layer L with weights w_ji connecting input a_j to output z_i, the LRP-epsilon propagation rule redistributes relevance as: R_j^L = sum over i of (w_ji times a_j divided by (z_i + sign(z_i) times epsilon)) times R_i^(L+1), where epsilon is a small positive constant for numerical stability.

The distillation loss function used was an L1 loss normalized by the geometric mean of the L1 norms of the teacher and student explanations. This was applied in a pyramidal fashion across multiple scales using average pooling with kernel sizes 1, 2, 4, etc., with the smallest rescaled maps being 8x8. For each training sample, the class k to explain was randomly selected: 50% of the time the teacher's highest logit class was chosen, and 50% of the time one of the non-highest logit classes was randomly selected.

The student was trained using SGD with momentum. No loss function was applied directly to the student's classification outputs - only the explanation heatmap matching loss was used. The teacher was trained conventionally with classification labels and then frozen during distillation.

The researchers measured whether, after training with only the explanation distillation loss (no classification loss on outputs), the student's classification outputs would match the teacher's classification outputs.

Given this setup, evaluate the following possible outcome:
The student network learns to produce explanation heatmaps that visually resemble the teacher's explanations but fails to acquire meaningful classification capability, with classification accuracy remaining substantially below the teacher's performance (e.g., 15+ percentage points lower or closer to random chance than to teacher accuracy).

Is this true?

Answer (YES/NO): NO